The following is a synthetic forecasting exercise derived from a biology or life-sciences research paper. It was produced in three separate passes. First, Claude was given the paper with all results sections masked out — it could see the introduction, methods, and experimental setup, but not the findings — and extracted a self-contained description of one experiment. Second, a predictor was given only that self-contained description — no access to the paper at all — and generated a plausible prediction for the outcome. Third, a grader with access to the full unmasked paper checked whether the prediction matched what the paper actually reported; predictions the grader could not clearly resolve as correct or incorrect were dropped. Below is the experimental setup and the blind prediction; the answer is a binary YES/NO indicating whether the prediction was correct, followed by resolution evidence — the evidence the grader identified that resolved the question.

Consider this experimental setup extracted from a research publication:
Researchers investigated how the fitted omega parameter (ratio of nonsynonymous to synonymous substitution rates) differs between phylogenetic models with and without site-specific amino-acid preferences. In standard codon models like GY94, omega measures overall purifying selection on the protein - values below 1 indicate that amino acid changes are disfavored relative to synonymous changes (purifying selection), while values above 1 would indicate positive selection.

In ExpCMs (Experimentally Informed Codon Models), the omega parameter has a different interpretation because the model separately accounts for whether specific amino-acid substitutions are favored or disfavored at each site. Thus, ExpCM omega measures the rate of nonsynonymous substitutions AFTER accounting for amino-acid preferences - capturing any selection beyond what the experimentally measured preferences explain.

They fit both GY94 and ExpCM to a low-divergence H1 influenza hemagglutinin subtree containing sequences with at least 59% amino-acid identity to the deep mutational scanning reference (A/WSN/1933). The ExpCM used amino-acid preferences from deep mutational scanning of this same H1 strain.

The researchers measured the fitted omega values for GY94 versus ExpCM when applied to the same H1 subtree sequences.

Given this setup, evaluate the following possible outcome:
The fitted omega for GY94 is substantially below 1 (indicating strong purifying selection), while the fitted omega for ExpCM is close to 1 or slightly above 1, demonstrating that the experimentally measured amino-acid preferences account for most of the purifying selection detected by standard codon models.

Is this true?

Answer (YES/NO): NO